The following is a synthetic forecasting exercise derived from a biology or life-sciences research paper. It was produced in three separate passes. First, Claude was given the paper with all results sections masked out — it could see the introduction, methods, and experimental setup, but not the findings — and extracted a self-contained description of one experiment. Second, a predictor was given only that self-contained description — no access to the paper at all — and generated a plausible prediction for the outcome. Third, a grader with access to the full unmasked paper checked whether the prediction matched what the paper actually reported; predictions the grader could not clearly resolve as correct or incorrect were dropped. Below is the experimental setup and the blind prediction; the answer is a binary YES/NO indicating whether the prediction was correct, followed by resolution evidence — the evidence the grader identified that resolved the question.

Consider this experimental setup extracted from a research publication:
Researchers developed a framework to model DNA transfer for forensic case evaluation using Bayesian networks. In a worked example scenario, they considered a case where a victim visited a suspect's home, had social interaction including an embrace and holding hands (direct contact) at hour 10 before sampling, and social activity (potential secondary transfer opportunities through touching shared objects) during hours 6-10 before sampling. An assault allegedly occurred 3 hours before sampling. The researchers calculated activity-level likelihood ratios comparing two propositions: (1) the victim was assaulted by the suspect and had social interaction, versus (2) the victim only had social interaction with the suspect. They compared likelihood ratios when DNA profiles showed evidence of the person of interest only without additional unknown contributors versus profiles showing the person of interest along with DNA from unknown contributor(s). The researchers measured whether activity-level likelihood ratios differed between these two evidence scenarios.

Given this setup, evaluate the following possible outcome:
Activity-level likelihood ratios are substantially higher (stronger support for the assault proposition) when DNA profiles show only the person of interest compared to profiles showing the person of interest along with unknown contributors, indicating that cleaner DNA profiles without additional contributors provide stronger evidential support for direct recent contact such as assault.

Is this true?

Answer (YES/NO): YES